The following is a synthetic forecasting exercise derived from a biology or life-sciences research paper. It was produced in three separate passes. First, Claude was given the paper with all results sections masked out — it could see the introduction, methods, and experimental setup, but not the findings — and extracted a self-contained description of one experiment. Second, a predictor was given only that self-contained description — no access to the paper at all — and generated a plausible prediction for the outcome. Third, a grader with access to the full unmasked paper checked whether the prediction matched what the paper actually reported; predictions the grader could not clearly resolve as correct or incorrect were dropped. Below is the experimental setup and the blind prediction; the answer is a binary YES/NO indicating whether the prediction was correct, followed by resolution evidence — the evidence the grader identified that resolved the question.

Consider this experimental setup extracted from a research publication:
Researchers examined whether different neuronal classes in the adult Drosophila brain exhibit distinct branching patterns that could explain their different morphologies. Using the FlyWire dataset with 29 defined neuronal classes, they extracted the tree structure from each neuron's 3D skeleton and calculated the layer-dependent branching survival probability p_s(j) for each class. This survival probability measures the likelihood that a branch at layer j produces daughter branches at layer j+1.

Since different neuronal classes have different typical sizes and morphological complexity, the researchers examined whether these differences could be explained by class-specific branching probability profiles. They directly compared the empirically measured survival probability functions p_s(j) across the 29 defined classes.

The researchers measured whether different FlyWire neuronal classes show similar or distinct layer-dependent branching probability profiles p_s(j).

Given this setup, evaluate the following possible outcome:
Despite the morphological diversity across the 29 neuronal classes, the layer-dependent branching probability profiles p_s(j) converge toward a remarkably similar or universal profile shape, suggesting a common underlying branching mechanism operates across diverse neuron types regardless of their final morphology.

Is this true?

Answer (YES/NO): NO